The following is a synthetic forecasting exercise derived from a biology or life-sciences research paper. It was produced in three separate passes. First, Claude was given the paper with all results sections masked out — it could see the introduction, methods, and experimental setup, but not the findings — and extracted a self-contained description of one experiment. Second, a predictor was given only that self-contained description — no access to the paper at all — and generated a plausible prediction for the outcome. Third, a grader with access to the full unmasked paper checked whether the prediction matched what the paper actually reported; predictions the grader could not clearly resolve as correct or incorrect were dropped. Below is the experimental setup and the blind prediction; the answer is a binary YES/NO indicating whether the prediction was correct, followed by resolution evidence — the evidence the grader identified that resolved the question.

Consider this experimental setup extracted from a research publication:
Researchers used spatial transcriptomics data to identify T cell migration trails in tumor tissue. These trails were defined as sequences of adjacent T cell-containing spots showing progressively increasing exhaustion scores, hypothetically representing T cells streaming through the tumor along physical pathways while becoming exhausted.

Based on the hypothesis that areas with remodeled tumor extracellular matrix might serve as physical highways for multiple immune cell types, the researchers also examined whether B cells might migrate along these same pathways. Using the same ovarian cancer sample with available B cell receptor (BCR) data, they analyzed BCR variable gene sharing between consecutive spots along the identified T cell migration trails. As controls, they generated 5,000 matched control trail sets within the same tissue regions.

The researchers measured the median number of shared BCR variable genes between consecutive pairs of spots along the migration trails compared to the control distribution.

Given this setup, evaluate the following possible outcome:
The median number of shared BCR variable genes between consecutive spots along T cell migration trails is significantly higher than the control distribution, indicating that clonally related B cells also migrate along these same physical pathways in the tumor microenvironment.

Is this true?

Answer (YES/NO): YES